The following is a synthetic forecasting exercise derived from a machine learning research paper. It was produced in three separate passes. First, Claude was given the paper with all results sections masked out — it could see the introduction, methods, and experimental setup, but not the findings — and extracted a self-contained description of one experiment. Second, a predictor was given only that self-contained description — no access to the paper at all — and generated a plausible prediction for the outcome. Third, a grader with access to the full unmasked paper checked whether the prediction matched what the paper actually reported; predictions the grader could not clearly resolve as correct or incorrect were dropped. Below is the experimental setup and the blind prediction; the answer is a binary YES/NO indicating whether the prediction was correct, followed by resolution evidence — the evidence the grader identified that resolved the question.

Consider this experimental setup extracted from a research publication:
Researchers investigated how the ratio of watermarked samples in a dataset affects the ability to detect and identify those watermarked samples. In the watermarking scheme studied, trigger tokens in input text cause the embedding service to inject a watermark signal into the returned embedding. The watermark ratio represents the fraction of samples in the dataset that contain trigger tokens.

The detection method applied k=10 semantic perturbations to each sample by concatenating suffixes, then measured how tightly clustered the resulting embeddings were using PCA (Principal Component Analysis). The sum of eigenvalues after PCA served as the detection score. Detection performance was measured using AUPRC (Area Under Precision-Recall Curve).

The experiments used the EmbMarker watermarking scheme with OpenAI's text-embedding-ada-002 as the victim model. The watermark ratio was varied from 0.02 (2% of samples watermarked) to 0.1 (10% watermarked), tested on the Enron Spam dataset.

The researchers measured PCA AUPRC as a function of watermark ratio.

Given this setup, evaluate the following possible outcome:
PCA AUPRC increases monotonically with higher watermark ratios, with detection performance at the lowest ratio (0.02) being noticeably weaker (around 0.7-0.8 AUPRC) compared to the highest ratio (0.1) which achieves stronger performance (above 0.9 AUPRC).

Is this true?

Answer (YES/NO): NO